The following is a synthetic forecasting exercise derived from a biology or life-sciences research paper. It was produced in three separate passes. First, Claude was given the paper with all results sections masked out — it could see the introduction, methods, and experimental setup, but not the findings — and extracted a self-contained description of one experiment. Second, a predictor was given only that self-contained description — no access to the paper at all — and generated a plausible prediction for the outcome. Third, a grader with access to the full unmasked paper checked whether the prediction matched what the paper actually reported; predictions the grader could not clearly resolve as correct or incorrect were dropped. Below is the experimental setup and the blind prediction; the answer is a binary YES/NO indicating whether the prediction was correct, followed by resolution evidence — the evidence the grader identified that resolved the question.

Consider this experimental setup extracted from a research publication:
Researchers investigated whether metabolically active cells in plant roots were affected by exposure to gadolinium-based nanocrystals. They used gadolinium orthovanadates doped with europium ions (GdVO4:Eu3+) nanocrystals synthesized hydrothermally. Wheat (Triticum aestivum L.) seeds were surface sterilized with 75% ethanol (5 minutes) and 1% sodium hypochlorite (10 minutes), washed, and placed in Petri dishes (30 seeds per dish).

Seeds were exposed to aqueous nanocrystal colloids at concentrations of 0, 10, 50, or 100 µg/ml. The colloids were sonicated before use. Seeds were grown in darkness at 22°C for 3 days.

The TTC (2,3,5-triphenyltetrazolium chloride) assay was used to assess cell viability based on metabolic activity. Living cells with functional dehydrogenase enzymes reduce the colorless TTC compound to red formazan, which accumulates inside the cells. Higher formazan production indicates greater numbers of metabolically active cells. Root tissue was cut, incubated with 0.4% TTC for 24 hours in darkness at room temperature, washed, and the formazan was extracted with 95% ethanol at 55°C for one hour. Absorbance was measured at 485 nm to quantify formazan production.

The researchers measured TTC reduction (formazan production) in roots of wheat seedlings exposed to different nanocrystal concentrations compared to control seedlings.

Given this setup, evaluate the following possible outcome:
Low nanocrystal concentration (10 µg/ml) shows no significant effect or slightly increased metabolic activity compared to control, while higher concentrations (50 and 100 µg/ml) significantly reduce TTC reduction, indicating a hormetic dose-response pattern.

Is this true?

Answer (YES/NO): NO